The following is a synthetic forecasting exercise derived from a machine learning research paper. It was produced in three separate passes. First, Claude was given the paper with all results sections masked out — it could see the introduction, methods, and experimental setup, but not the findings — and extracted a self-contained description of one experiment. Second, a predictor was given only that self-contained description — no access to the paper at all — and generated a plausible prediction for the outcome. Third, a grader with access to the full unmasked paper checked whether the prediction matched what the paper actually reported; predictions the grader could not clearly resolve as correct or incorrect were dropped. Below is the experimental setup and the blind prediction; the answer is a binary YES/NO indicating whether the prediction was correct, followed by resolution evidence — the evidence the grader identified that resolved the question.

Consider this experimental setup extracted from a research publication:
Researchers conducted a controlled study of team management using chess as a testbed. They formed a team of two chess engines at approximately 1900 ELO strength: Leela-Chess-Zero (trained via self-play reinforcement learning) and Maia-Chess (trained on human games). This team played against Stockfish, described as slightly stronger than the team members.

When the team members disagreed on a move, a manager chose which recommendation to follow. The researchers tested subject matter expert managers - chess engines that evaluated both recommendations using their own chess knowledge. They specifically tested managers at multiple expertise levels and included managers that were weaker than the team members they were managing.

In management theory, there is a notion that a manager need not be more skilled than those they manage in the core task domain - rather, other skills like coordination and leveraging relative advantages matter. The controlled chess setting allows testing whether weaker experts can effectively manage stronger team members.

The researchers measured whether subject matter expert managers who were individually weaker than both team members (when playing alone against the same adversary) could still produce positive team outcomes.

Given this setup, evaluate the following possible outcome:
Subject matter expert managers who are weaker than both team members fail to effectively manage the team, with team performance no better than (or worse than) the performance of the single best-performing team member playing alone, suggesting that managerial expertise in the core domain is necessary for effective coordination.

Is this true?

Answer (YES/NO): NO